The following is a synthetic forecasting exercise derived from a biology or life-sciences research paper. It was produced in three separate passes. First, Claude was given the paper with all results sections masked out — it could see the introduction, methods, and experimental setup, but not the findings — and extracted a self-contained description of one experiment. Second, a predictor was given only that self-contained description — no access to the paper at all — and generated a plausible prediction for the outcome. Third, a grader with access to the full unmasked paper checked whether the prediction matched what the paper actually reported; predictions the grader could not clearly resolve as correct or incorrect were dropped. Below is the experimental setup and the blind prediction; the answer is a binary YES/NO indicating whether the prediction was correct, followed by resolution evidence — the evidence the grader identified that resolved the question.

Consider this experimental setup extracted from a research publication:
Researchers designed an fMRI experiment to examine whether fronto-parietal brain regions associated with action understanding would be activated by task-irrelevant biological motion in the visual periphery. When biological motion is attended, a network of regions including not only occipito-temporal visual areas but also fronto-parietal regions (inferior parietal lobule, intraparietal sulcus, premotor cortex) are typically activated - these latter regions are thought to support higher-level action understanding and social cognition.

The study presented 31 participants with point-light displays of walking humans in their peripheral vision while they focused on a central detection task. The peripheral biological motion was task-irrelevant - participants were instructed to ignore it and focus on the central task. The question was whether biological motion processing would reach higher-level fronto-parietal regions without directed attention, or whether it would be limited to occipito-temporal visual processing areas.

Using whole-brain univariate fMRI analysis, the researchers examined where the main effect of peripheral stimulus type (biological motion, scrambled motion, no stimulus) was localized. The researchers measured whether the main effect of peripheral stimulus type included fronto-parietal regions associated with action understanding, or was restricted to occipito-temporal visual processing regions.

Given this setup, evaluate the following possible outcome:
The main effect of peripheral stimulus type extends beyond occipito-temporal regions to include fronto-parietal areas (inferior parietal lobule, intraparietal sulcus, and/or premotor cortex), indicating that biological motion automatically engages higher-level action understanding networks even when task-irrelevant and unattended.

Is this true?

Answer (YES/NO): NO